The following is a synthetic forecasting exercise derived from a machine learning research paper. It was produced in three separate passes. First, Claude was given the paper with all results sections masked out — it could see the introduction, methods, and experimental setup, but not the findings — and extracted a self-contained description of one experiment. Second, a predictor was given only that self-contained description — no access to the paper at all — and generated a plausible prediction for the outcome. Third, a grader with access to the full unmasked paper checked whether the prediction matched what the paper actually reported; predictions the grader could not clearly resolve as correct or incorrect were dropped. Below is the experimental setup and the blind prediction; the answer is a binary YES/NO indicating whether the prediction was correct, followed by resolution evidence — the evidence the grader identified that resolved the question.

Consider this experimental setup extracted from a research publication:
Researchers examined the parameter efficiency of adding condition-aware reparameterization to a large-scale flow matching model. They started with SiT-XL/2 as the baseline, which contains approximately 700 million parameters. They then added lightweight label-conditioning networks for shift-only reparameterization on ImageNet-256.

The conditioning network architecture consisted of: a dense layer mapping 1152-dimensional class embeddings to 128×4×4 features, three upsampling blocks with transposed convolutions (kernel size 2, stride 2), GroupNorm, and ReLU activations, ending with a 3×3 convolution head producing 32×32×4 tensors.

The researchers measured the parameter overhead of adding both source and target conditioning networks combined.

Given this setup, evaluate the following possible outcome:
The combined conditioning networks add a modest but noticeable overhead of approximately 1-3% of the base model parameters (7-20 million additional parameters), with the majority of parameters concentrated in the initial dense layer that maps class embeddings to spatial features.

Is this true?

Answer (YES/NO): NO